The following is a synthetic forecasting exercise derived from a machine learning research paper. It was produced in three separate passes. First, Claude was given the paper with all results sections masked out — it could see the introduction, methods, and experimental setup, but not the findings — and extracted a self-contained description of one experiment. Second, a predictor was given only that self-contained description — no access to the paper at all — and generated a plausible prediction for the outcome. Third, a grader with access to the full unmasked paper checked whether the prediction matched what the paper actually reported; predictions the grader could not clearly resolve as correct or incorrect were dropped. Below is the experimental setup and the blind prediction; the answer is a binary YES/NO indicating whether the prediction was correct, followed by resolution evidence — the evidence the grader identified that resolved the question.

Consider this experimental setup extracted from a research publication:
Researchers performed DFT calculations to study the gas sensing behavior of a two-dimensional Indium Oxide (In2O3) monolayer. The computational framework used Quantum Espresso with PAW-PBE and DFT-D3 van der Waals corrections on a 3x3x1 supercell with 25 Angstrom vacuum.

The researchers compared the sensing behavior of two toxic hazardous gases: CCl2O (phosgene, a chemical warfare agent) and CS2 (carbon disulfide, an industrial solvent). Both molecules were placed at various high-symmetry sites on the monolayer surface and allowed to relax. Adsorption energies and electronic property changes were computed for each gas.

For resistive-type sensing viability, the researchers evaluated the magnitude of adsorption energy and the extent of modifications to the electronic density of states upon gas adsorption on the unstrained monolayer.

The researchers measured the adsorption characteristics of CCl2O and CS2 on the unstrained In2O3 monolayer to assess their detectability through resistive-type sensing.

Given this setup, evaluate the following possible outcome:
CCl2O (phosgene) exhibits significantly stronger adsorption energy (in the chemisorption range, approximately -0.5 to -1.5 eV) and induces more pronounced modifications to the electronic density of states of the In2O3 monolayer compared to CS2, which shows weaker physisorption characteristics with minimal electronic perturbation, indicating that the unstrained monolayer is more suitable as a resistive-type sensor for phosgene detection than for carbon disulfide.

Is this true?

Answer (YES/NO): NO